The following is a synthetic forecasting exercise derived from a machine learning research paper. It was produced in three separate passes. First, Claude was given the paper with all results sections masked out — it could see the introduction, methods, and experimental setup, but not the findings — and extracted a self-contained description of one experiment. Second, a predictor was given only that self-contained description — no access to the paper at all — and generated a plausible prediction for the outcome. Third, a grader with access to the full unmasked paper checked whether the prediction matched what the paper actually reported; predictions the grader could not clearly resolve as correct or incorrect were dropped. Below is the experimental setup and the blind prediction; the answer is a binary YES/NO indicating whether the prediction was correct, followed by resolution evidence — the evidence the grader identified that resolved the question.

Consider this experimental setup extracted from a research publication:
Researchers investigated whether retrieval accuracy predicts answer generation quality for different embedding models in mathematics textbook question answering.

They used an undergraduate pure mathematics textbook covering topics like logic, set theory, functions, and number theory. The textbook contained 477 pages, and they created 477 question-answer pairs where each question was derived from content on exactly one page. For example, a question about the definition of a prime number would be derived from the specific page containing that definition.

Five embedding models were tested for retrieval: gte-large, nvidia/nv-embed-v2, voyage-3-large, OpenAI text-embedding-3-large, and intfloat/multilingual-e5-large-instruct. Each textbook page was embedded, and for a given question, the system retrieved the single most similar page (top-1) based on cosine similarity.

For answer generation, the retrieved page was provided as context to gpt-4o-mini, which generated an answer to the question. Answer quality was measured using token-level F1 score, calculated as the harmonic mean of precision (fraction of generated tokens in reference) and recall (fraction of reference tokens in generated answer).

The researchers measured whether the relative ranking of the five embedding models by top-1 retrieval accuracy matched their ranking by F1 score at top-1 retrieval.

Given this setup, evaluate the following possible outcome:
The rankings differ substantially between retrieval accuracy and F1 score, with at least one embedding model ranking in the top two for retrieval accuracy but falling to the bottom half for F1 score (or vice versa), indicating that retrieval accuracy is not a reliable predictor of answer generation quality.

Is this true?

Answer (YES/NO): YES